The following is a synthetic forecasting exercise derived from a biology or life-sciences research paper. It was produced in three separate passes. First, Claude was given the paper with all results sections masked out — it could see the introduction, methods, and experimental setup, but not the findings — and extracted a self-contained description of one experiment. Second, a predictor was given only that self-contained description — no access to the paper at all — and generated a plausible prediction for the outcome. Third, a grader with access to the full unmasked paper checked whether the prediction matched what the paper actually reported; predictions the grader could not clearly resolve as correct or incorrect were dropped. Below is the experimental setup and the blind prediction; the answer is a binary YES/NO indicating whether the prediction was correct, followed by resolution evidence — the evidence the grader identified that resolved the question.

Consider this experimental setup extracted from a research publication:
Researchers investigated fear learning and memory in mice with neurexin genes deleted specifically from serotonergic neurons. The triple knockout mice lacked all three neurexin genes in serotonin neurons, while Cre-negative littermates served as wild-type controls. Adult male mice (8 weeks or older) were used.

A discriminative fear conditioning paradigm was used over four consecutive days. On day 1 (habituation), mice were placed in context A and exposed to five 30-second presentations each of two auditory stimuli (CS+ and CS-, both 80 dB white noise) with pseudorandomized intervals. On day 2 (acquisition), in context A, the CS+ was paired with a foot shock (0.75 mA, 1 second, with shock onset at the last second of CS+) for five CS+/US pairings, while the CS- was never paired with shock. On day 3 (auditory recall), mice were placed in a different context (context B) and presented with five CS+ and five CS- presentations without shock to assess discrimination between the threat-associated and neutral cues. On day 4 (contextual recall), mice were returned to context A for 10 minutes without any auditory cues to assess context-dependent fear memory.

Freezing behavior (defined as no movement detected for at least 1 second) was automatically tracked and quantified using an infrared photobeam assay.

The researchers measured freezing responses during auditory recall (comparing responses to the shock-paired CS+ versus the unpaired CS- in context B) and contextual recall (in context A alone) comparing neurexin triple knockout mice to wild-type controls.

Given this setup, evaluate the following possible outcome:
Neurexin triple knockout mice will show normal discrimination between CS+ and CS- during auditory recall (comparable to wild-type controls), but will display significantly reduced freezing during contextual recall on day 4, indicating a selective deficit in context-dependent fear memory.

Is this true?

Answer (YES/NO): NO